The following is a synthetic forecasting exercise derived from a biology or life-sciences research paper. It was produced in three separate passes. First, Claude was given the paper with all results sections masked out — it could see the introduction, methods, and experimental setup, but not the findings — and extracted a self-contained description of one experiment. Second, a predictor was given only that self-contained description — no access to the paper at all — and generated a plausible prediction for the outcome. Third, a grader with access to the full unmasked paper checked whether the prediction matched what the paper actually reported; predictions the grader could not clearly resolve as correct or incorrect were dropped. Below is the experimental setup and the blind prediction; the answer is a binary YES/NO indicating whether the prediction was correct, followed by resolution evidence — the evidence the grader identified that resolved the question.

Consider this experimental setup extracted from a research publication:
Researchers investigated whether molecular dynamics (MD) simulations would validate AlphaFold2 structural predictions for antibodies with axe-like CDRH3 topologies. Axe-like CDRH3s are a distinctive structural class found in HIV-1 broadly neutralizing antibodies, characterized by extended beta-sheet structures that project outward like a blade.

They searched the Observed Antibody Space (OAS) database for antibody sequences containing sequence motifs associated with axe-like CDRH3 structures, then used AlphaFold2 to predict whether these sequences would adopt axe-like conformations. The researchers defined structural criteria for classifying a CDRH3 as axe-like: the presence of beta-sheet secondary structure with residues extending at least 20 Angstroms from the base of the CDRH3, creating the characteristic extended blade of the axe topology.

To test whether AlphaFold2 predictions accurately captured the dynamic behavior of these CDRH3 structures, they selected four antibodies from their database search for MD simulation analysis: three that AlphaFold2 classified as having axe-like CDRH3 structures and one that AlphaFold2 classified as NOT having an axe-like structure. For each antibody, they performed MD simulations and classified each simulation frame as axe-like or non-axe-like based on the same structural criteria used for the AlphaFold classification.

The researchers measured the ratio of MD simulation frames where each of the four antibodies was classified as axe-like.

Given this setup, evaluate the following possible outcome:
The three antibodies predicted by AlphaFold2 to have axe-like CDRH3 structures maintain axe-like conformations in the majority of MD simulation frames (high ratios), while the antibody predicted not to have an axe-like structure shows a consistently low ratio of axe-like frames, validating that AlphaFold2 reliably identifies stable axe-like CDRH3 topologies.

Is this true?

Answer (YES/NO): YES